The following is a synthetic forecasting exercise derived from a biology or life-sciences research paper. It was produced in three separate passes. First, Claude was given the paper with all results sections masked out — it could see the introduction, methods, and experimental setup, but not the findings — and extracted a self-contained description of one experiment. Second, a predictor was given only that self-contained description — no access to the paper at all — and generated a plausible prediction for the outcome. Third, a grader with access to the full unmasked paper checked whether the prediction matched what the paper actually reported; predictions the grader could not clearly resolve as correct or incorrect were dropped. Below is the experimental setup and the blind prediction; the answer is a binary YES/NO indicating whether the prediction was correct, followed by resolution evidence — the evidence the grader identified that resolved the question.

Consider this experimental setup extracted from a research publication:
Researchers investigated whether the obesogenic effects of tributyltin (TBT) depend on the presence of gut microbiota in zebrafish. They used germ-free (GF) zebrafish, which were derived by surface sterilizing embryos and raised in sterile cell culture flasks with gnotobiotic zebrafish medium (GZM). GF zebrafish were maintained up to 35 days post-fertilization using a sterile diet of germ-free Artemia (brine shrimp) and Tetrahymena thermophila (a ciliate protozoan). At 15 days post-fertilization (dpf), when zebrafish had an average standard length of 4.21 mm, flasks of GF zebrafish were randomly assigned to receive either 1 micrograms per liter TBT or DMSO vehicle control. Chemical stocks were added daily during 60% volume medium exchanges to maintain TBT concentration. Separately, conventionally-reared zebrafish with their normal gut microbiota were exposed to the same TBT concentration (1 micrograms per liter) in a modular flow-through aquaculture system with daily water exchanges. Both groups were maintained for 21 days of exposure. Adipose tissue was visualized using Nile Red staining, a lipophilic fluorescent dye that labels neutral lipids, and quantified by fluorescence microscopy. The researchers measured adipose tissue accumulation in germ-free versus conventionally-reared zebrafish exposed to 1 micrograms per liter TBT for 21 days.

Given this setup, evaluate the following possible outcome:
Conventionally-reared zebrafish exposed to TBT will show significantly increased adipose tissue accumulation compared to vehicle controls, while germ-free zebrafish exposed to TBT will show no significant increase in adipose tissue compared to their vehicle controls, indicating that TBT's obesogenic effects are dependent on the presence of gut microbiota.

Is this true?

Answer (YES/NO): YES